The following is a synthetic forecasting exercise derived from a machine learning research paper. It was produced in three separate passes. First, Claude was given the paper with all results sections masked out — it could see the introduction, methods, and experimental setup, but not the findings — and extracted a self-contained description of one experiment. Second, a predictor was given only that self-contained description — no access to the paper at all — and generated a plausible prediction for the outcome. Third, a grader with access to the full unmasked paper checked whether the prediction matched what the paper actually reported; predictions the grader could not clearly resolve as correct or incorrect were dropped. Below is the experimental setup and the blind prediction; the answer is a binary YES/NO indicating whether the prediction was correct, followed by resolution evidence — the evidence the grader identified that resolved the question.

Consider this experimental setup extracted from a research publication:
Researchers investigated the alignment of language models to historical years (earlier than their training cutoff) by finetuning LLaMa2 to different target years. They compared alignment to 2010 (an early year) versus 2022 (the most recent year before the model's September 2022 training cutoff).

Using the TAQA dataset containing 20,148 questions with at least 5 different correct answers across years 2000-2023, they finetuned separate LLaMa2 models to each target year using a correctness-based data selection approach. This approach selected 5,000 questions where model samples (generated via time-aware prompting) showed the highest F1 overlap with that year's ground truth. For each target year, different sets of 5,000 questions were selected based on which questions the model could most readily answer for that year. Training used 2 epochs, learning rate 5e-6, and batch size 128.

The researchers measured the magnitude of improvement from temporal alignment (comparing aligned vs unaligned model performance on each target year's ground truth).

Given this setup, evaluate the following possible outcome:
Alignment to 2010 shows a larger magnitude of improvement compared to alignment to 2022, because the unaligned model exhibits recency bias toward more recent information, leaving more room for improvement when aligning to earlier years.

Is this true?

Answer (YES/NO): YES